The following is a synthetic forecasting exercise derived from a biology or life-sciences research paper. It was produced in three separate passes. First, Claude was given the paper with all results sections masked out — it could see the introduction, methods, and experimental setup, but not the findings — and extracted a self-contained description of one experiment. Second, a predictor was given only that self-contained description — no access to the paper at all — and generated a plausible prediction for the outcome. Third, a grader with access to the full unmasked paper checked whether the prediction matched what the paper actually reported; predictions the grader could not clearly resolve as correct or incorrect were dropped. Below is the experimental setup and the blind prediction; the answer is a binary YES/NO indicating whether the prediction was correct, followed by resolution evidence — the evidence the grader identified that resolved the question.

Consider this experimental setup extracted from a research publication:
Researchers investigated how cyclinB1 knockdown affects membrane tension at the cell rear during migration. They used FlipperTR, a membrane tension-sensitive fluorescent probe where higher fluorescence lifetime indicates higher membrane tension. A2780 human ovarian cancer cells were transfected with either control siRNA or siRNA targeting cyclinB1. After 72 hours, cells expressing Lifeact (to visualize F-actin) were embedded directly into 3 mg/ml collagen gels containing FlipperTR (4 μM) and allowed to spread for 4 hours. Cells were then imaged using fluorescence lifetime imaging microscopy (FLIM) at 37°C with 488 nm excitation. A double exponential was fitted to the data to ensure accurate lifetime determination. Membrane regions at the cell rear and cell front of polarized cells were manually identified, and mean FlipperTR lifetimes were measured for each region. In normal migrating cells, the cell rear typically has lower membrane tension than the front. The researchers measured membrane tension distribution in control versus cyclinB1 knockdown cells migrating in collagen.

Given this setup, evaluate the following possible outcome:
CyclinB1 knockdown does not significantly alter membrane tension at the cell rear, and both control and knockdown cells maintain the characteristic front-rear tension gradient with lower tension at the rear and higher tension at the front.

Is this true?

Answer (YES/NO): NO